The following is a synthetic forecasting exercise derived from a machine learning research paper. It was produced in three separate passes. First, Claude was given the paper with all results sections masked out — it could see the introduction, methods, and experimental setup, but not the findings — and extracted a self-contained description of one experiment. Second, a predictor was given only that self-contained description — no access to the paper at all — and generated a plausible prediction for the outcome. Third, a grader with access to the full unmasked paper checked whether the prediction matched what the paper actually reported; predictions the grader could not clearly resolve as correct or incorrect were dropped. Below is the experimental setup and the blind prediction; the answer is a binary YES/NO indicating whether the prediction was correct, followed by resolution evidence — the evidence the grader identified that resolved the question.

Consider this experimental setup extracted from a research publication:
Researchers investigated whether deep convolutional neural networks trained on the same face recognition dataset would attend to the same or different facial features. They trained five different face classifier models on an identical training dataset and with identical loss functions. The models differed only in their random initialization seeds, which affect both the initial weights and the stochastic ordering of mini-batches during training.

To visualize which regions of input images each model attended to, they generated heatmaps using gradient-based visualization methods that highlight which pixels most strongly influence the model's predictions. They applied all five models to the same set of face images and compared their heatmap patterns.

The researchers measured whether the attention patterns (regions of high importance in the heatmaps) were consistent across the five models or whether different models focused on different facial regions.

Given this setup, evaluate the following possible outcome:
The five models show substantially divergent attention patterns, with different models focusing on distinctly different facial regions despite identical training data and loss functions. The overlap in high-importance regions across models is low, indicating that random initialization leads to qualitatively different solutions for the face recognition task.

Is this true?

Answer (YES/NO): YES